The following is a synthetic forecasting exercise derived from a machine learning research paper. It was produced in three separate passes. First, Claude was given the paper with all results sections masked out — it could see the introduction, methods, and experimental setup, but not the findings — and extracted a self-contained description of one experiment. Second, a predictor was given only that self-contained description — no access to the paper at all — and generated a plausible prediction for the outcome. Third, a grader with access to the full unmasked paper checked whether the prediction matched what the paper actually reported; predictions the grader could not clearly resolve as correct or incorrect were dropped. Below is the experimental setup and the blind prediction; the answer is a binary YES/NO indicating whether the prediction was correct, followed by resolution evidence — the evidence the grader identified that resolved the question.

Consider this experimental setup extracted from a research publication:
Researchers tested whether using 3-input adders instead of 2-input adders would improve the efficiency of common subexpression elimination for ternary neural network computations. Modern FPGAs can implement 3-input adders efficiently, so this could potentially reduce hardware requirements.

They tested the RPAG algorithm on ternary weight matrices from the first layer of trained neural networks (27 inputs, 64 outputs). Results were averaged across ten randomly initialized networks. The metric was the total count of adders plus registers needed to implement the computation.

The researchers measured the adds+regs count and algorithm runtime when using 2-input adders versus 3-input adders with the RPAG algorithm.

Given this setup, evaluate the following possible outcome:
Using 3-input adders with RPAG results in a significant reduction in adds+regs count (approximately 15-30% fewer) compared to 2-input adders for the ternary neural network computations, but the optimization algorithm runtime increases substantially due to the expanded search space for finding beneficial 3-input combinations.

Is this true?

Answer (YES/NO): YES